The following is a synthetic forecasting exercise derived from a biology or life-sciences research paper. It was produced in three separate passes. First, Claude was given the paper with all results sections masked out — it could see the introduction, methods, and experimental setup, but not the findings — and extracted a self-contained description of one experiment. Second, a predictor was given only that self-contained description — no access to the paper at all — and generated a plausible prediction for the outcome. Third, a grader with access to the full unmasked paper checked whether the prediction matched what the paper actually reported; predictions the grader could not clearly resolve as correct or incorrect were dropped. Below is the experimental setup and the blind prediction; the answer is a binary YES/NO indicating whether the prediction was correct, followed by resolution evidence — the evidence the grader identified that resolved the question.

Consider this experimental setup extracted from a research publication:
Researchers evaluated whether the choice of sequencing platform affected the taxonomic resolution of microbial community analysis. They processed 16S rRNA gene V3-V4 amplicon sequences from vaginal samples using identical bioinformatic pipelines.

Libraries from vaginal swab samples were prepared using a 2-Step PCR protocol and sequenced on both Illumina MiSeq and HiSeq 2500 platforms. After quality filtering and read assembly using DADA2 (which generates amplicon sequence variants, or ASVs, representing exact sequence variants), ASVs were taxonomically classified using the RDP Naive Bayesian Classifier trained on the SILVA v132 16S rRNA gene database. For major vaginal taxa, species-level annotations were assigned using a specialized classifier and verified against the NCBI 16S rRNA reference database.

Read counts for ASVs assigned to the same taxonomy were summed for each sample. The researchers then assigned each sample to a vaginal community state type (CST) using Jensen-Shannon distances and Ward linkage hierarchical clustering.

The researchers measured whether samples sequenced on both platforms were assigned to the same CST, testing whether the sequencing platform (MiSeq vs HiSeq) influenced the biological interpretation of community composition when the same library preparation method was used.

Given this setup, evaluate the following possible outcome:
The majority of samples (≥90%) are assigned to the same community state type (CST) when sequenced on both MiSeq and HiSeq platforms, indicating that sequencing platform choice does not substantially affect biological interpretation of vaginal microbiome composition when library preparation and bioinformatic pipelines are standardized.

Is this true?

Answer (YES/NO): YES